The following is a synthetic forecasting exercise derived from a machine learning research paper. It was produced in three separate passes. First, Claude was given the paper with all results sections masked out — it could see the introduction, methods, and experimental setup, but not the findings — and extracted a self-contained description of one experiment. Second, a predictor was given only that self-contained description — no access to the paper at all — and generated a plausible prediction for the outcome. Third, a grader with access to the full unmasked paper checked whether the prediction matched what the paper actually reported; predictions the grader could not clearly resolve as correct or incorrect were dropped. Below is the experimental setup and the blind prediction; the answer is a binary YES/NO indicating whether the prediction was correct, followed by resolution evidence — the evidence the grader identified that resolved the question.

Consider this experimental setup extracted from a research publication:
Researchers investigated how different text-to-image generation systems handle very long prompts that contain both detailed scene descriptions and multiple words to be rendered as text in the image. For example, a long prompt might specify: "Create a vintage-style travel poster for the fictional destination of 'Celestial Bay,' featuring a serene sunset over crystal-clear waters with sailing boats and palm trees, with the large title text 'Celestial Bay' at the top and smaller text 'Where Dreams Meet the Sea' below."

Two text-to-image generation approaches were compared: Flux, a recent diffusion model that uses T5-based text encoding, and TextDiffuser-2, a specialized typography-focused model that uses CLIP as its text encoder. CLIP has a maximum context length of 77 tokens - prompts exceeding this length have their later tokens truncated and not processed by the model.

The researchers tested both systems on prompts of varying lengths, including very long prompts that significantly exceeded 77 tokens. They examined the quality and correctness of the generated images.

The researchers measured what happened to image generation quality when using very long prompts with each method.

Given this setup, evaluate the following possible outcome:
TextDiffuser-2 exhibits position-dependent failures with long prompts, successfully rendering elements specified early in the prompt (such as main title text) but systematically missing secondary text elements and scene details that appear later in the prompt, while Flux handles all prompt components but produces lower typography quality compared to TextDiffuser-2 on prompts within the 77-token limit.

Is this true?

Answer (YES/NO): NO